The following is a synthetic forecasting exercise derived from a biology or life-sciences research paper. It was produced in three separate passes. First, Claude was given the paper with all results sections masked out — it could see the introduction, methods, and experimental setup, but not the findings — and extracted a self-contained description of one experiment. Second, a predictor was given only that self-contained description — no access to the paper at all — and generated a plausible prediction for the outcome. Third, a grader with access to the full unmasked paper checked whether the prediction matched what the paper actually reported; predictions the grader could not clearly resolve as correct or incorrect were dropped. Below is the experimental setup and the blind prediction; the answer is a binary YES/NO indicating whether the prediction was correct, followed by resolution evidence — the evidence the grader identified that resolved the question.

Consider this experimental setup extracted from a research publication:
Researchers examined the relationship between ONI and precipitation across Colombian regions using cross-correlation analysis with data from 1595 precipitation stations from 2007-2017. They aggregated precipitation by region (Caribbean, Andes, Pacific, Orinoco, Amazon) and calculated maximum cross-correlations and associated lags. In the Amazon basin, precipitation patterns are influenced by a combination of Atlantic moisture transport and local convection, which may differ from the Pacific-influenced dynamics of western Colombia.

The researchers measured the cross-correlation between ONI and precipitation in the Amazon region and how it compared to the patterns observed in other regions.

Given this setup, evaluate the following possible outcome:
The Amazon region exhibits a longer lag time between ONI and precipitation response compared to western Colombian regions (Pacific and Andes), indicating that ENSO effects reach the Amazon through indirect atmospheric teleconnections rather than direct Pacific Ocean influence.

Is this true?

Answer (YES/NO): YES